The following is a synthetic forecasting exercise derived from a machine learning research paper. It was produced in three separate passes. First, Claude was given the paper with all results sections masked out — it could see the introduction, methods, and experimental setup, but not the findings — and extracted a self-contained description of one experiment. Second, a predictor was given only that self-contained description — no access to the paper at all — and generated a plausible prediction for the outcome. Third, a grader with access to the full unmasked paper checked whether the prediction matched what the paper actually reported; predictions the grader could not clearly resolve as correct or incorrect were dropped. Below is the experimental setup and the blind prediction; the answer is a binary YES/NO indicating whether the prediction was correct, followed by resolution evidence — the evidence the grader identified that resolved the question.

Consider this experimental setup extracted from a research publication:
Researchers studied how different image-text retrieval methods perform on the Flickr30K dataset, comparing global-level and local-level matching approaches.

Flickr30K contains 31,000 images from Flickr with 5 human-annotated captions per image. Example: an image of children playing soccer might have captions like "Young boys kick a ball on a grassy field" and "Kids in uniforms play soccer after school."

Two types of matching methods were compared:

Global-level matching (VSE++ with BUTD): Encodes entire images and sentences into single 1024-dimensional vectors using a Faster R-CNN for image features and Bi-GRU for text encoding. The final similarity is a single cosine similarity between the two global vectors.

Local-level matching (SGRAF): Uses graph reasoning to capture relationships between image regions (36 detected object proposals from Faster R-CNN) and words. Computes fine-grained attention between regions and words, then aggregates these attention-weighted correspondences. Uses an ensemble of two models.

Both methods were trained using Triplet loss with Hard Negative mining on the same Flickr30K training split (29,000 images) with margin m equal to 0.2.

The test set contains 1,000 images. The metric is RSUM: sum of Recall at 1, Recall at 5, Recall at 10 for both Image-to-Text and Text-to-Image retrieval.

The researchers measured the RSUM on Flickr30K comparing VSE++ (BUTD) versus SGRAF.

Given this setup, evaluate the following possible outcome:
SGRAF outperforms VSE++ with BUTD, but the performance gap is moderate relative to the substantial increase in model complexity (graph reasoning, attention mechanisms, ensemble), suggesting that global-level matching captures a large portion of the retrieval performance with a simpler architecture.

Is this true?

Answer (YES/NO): NO